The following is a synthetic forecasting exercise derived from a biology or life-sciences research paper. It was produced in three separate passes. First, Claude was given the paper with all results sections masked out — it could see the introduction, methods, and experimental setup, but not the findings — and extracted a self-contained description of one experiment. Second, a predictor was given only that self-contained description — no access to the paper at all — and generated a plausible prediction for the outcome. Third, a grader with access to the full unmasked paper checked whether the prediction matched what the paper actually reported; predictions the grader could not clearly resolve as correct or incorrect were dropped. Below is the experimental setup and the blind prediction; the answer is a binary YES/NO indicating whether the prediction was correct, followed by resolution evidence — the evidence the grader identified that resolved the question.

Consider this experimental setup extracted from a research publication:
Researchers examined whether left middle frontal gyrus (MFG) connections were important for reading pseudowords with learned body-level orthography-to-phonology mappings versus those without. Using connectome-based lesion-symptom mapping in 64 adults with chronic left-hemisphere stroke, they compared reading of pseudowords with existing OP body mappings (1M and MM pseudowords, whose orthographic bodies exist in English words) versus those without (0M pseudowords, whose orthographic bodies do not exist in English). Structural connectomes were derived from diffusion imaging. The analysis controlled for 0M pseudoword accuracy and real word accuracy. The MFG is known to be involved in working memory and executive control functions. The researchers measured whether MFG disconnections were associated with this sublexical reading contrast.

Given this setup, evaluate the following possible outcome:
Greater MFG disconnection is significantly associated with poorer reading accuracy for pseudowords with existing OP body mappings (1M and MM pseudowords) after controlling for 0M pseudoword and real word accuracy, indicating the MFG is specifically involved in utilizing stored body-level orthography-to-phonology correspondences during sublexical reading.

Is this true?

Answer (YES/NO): YES